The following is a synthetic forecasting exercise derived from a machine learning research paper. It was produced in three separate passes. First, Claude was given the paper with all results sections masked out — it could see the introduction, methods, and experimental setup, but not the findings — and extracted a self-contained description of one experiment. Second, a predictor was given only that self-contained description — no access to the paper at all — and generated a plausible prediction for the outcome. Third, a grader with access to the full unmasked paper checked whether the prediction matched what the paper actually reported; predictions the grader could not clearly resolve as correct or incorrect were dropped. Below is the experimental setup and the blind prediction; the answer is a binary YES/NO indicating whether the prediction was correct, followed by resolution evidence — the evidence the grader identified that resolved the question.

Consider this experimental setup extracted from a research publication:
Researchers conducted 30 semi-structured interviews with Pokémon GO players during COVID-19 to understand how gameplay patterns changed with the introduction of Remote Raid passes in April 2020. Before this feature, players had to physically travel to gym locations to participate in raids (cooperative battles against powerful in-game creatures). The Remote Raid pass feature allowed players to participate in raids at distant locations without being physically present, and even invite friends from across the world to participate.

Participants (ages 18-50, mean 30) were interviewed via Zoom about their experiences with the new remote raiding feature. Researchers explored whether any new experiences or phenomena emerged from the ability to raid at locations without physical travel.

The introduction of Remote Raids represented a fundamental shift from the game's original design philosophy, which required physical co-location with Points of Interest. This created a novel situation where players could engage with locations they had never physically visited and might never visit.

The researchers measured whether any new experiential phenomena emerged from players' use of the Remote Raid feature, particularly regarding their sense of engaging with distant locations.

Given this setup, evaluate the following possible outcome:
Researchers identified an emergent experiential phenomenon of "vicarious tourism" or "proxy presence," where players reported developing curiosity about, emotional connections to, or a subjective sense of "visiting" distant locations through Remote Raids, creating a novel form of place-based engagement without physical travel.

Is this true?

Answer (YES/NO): YES